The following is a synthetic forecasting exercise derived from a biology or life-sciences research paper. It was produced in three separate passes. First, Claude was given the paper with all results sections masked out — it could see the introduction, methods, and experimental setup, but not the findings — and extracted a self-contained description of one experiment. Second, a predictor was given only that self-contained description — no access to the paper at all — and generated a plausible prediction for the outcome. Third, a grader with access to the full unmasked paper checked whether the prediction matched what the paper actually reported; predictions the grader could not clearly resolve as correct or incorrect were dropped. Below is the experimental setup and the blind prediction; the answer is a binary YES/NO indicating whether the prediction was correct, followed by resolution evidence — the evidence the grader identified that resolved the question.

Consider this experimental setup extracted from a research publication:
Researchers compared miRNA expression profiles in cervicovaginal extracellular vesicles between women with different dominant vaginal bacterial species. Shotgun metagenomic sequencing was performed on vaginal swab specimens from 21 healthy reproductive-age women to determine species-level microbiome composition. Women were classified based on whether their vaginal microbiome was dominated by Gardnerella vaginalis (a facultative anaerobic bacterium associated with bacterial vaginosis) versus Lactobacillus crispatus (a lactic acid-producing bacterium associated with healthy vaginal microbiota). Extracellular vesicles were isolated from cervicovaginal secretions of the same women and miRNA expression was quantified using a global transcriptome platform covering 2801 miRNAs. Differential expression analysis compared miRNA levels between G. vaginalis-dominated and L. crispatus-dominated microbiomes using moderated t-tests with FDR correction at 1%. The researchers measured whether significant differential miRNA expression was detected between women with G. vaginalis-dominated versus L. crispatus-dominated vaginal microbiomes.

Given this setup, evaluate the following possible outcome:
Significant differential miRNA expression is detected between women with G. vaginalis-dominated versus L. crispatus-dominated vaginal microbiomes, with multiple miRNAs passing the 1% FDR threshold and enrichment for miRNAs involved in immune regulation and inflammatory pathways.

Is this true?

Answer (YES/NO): YES